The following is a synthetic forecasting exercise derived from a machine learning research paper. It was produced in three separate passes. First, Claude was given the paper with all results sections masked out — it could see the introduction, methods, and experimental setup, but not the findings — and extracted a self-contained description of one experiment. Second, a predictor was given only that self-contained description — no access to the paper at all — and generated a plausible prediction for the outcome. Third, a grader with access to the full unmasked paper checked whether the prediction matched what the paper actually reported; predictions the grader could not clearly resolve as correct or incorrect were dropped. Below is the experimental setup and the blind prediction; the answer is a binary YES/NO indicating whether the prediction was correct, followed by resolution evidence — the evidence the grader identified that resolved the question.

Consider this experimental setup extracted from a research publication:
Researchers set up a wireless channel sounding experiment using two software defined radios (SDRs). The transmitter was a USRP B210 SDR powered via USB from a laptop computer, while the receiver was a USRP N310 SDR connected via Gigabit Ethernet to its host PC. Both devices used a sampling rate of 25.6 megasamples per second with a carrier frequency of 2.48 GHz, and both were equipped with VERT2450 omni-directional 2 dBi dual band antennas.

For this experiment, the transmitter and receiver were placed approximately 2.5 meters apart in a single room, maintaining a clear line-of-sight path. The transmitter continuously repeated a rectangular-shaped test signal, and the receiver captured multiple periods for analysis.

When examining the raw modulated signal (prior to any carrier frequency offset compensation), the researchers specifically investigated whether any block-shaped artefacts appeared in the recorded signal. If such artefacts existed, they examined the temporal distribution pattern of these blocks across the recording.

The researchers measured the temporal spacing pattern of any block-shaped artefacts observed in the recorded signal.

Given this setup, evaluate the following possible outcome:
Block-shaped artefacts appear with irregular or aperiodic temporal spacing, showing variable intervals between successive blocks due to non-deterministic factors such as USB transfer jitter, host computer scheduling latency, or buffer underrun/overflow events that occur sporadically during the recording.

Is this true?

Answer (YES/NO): NO